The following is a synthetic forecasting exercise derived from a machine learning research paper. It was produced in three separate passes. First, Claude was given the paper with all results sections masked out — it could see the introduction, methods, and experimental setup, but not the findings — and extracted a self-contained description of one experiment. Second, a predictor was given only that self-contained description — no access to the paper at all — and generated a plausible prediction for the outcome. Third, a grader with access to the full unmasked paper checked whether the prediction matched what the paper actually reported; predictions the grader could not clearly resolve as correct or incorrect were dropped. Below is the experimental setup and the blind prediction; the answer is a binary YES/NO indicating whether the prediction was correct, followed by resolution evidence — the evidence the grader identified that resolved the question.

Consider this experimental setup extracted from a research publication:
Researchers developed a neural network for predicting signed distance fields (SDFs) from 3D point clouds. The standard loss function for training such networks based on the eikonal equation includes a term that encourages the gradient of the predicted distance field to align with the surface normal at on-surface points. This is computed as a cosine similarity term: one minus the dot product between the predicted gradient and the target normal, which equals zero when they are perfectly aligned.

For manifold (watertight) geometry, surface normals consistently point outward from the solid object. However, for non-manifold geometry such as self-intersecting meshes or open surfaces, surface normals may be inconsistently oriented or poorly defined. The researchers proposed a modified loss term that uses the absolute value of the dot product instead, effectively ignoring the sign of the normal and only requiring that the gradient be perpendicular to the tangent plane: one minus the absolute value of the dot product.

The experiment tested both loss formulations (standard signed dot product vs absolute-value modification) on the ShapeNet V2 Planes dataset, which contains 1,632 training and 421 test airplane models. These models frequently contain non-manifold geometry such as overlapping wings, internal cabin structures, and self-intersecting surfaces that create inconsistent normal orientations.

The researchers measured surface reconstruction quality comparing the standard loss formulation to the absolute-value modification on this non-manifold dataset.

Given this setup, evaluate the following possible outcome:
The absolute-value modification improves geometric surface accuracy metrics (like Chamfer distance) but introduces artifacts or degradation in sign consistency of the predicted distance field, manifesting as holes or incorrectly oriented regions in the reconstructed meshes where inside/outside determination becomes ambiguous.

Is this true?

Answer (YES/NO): NO